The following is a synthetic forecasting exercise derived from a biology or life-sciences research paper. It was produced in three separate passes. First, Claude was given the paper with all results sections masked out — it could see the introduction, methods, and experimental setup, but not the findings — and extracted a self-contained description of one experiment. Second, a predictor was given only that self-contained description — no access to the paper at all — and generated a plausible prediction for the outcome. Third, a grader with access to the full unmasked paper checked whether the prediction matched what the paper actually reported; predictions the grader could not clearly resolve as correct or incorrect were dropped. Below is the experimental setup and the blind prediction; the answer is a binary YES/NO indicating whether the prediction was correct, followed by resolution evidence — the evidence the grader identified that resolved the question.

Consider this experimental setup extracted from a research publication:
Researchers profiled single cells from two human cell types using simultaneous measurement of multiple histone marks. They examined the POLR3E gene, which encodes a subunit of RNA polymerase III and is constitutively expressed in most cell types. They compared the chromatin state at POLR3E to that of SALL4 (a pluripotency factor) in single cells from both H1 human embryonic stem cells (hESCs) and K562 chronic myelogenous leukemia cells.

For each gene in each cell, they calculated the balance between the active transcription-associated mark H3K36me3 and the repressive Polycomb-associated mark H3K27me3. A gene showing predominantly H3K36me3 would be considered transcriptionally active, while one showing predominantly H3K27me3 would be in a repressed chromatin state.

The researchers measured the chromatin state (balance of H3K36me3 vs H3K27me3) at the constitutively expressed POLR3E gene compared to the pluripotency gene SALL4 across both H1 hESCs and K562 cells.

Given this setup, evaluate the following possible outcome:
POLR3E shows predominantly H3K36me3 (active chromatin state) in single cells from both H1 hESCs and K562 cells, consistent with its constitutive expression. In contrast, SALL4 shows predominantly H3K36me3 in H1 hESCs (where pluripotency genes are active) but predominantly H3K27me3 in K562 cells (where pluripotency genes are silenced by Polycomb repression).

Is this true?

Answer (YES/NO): YES